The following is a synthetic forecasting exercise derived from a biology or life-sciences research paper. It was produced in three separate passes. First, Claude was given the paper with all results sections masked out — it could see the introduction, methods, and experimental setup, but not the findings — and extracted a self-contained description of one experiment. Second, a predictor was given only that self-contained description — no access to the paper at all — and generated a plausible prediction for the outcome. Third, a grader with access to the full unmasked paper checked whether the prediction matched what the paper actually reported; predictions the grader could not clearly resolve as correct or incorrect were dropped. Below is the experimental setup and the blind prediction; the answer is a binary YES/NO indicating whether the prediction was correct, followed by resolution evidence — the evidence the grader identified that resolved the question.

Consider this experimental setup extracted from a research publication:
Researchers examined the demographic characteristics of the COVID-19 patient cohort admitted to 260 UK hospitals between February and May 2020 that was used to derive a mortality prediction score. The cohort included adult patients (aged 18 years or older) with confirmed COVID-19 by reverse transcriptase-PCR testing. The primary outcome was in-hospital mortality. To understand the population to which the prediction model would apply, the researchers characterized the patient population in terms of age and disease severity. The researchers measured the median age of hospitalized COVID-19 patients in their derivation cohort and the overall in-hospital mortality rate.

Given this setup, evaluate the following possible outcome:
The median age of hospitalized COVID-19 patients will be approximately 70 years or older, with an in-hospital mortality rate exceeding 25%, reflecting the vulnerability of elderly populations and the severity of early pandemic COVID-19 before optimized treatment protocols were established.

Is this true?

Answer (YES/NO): YES